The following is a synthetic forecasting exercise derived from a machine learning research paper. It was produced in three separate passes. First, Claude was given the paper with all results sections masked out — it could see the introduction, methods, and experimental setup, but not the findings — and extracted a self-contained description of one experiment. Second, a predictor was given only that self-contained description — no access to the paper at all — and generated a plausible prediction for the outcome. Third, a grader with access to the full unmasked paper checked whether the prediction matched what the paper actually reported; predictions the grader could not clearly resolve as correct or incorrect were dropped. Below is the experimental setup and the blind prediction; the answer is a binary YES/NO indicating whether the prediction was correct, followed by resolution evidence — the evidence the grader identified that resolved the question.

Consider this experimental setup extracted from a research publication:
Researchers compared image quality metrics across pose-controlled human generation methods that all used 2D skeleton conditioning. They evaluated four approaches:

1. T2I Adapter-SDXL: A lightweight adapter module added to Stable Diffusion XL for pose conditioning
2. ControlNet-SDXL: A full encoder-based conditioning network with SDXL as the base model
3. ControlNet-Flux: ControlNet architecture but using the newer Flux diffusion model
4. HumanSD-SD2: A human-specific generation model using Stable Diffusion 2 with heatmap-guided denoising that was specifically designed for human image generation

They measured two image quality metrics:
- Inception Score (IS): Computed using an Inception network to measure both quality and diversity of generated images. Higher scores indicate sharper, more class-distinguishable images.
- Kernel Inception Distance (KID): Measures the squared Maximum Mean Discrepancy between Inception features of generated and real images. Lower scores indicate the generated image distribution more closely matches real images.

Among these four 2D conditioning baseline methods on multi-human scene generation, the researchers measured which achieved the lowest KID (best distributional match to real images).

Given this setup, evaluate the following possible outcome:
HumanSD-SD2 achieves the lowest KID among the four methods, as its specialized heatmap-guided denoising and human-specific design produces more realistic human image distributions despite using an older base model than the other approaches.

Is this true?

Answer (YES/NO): YES